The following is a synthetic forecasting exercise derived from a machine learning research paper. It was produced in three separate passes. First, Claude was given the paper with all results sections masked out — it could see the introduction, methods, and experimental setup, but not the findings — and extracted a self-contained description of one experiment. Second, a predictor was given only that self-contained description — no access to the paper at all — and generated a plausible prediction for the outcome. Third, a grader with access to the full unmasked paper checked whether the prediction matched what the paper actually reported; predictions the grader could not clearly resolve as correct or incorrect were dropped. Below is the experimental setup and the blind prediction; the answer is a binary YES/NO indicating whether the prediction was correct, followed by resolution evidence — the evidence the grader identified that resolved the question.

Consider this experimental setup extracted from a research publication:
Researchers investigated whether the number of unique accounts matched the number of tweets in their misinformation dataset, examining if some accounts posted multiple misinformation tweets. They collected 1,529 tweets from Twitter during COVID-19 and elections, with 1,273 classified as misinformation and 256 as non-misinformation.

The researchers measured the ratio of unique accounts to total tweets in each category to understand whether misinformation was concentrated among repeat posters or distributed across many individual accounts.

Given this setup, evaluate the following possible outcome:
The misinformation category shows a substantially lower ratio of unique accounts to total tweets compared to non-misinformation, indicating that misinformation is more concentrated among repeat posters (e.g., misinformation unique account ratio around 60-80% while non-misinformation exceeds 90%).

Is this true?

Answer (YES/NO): NO